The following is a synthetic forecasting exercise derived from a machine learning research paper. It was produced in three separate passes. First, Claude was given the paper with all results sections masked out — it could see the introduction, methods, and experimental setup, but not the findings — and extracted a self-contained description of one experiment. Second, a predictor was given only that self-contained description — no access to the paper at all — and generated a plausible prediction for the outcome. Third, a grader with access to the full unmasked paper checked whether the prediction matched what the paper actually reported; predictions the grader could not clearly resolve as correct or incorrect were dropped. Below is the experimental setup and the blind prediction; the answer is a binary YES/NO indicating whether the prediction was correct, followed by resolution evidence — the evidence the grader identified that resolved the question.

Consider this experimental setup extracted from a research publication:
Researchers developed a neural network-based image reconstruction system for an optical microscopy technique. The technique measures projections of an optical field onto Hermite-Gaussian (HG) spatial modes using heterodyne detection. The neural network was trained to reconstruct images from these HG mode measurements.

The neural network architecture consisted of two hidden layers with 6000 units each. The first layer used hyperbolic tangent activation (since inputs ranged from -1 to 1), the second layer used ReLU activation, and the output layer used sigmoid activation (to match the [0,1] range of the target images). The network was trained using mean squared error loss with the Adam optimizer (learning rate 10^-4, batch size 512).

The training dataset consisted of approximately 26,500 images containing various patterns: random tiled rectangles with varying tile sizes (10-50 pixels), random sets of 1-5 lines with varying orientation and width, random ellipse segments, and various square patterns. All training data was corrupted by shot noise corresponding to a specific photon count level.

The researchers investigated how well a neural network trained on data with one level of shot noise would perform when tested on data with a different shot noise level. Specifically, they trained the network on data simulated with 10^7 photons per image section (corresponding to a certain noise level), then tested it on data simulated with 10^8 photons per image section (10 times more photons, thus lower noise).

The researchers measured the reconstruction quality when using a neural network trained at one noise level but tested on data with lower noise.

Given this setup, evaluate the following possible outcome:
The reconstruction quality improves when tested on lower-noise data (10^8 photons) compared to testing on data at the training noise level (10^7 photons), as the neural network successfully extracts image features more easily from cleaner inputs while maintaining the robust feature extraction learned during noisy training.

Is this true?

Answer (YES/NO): NO